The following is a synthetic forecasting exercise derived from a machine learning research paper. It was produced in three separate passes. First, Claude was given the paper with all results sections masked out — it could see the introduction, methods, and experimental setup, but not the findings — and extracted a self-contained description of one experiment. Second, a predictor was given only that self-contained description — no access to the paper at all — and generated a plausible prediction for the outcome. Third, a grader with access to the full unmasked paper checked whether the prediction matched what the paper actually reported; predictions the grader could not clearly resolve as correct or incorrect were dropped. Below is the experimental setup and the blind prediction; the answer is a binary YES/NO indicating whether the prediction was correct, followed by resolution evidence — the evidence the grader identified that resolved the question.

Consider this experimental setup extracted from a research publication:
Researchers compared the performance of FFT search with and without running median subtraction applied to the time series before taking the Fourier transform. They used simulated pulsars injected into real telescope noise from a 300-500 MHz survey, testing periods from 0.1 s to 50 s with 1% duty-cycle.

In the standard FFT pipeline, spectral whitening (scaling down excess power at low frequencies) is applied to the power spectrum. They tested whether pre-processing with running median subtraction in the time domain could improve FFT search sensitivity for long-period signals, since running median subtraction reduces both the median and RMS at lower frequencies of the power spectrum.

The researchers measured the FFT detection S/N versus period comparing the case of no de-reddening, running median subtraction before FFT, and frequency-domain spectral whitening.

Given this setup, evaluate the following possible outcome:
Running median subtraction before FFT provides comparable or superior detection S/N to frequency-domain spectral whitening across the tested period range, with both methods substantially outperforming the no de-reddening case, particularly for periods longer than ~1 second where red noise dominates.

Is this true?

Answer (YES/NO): NO